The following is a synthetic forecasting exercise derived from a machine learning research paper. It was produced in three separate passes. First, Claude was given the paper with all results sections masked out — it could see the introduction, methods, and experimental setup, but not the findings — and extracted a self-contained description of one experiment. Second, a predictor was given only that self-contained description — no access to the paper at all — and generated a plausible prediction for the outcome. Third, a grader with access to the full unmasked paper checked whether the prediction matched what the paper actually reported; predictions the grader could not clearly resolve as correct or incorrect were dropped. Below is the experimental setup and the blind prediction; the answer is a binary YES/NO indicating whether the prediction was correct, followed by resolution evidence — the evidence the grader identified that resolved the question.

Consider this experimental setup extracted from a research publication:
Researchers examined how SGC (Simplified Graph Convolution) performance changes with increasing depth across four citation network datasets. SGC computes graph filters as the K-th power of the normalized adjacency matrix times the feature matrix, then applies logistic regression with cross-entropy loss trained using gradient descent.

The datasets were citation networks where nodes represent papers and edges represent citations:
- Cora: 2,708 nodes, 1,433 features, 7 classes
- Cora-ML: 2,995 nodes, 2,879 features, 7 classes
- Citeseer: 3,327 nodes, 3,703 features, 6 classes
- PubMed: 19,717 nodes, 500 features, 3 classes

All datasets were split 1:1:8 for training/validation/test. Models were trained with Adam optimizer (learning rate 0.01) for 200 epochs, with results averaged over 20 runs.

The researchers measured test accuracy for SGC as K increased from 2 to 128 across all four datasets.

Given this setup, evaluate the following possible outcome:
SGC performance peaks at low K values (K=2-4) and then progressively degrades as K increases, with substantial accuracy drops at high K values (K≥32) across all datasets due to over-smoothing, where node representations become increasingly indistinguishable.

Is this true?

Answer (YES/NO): NO